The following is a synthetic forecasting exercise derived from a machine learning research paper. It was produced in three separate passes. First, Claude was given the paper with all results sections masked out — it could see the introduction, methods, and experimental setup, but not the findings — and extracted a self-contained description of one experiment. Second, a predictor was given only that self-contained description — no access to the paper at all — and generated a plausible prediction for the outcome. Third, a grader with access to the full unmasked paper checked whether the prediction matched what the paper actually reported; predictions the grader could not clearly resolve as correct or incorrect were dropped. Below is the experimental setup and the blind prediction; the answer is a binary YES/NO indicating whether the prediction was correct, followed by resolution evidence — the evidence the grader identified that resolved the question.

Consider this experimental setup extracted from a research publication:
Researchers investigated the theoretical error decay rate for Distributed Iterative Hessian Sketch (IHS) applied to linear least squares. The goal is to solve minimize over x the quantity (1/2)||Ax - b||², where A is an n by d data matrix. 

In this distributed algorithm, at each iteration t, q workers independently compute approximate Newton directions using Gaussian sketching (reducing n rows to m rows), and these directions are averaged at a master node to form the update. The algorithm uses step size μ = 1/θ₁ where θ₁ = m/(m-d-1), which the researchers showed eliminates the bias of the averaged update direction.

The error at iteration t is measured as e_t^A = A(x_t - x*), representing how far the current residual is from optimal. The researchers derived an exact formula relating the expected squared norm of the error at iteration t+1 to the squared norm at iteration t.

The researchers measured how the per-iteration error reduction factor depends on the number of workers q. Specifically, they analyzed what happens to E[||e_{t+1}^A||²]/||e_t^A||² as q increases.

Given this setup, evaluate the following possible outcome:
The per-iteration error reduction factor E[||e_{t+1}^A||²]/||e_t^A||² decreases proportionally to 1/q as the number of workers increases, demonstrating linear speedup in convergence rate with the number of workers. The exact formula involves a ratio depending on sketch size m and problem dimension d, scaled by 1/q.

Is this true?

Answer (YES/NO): YES